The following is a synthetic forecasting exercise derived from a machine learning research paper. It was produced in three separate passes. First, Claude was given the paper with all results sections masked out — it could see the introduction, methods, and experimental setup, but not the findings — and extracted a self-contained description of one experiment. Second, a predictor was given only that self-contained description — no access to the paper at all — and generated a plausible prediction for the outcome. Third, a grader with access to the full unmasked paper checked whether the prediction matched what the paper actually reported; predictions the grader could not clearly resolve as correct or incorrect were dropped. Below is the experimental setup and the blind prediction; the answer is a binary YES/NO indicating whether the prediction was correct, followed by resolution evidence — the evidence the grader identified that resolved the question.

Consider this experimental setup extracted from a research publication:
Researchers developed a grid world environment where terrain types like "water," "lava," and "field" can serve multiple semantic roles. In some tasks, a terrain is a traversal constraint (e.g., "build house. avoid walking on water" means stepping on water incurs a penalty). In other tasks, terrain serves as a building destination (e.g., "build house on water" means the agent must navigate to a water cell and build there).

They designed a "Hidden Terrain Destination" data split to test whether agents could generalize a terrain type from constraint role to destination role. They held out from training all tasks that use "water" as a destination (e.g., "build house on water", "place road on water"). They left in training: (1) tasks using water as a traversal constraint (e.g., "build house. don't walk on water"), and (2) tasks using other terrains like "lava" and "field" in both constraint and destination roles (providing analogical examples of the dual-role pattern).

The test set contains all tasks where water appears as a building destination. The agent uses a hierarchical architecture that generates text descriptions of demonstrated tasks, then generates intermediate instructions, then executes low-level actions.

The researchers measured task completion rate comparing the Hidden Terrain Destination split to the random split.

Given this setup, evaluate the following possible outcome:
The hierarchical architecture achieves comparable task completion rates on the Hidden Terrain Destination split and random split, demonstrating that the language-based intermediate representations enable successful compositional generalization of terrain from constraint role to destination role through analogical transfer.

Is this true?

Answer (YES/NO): NO